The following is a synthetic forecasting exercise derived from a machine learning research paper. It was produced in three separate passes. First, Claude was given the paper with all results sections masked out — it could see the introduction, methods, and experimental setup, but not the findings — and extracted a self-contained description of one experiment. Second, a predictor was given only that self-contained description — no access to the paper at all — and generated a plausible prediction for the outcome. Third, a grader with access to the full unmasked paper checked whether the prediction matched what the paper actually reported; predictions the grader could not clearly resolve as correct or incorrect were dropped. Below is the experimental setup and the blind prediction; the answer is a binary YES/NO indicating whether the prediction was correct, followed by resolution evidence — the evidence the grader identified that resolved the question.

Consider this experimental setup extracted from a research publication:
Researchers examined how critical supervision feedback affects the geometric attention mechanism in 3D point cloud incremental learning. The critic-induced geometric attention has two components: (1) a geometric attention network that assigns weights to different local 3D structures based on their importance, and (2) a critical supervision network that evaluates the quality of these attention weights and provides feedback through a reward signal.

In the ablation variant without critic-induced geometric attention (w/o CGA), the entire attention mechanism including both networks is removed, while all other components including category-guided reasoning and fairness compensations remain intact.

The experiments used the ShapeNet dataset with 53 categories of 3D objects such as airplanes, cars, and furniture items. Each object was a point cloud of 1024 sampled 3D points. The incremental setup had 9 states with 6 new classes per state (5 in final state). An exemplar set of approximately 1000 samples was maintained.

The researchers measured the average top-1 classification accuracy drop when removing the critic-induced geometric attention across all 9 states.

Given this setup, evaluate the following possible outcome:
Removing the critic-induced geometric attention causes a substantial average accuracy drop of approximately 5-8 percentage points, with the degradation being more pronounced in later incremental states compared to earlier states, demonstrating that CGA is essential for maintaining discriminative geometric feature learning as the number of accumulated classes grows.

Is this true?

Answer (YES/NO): NO